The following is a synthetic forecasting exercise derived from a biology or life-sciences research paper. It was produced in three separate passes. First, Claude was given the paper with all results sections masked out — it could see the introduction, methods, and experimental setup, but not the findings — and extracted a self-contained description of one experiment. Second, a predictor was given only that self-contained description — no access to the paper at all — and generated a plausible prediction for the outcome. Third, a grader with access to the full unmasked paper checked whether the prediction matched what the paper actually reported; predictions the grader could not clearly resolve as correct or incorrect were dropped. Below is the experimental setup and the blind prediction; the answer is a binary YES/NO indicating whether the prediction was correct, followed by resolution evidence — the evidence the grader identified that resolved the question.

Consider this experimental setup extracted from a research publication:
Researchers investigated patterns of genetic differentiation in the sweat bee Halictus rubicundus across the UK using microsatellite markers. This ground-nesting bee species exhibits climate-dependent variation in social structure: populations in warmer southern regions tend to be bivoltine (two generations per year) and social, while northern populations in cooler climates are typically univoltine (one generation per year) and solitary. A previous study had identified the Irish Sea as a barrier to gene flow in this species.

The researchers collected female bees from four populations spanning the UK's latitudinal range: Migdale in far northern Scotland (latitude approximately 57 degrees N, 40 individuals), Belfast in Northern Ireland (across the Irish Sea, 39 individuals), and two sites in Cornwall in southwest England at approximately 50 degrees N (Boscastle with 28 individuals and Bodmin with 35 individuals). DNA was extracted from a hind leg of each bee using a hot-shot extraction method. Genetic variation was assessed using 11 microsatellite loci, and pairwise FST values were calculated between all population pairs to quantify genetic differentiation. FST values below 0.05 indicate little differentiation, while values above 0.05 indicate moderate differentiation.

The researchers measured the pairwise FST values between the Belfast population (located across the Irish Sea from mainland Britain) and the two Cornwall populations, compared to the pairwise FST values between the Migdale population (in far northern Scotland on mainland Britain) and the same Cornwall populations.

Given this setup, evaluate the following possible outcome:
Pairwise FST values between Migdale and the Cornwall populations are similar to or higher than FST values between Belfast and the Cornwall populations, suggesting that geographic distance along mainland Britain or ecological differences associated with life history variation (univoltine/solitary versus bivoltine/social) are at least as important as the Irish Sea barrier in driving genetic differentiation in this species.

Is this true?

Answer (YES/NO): YES